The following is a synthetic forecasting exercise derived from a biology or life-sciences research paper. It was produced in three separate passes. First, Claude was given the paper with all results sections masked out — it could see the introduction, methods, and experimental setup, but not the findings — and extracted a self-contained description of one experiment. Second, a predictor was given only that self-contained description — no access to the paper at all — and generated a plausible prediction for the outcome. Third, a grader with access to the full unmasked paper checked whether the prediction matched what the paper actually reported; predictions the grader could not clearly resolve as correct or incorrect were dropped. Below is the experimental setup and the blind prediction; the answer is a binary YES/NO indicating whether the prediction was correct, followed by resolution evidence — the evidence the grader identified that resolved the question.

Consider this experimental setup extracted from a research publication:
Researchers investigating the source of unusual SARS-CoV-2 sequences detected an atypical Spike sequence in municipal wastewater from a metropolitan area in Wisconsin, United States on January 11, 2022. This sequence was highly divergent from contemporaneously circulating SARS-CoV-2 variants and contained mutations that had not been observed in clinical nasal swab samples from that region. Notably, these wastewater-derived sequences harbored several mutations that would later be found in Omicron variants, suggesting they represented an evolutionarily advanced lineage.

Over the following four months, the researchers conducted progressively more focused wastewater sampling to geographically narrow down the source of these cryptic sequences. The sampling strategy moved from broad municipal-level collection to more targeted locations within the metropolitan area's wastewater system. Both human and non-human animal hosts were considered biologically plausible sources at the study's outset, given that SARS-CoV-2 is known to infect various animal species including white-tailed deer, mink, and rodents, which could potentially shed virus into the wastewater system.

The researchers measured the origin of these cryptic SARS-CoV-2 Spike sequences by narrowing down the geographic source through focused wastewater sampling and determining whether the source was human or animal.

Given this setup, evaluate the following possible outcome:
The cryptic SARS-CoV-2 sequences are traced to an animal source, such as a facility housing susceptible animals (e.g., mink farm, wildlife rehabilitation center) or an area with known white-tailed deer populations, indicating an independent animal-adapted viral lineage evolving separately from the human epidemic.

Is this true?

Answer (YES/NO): NO